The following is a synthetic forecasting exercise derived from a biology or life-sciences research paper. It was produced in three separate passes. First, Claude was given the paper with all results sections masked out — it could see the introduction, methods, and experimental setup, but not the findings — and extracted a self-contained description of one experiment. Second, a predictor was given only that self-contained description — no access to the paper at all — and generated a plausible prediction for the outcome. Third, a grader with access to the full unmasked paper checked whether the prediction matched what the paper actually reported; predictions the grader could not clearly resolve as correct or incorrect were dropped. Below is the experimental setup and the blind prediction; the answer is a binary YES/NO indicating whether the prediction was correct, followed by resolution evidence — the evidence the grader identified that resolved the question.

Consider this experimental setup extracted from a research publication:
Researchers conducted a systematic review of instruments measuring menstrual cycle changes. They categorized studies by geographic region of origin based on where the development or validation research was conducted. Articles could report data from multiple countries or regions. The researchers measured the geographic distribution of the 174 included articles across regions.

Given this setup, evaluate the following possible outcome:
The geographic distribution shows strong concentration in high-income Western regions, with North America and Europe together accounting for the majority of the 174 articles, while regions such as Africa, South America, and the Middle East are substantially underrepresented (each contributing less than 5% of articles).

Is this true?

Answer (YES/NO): NO